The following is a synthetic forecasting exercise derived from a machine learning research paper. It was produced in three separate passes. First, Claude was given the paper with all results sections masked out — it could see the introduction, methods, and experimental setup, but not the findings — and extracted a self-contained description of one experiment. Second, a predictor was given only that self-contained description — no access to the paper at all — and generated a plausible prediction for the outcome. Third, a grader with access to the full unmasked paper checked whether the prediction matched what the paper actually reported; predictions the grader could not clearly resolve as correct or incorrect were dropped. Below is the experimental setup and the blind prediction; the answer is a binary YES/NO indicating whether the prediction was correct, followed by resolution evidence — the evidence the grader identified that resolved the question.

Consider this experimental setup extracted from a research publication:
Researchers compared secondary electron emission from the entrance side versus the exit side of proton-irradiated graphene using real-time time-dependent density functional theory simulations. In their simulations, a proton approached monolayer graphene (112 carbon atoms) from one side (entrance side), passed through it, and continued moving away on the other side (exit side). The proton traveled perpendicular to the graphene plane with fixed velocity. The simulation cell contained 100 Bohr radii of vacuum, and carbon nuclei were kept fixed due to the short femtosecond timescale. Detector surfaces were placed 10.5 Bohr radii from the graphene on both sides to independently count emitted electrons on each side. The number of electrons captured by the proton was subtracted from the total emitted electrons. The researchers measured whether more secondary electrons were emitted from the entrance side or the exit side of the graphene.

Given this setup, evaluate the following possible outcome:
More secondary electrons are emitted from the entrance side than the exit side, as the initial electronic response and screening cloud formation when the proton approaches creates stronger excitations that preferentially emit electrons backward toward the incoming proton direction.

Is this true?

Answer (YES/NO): NO